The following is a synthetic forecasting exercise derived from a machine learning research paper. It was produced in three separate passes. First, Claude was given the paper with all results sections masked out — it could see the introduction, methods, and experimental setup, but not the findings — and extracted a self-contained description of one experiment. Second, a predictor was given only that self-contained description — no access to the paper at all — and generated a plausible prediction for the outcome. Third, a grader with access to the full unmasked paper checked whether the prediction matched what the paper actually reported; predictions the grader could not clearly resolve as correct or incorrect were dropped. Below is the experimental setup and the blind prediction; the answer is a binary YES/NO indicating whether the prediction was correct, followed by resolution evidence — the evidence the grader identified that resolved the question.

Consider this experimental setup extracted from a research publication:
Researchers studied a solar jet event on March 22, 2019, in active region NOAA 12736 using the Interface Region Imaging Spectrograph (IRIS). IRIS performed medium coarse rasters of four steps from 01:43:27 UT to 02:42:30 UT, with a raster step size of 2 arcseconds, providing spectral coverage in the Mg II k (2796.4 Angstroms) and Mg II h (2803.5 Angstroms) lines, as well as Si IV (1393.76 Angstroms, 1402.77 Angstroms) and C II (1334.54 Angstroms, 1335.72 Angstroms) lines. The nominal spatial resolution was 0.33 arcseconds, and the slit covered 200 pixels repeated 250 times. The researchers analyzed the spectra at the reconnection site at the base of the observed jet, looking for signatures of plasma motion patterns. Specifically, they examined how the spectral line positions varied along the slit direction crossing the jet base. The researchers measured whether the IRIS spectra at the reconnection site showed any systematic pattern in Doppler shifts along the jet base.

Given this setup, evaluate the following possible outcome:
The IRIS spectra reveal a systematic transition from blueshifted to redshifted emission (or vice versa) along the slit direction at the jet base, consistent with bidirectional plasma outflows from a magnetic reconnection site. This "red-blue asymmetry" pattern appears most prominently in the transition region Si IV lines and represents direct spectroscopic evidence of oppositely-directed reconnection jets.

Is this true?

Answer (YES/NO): NO